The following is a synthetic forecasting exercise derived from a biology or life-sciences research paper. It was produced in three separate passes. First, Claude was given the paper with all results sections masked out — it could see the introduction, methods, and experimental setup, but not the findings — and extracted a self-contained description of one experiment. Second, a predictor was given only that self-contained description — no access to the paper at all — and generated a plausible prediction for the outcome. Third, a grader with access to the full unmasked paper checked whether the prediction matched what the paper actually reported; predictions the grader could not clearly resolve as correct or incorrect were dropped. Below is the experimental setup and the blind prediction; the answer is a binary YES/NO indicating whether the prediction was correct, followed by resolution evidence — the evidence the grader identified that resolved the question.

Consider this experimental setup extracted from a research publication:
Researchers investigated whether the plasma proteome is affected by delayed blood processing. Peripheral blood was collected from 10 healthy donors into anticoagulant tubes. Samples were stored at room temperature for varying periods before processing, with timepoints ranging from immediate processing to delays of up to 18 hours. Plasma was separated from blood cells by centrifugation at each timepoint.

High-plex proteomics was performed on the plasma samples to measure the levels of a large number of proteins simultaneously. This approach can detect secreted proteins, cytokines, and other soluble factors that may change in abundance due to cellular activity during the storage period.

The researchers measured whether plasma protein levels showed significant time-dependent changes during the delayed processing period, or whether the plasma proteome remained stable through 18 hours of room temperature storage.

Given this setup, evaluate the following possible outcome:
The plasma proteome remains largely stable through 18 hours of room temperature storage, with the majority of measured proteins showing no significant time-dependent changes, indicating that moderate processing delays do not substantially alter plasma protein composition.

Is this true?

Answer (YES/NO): NO